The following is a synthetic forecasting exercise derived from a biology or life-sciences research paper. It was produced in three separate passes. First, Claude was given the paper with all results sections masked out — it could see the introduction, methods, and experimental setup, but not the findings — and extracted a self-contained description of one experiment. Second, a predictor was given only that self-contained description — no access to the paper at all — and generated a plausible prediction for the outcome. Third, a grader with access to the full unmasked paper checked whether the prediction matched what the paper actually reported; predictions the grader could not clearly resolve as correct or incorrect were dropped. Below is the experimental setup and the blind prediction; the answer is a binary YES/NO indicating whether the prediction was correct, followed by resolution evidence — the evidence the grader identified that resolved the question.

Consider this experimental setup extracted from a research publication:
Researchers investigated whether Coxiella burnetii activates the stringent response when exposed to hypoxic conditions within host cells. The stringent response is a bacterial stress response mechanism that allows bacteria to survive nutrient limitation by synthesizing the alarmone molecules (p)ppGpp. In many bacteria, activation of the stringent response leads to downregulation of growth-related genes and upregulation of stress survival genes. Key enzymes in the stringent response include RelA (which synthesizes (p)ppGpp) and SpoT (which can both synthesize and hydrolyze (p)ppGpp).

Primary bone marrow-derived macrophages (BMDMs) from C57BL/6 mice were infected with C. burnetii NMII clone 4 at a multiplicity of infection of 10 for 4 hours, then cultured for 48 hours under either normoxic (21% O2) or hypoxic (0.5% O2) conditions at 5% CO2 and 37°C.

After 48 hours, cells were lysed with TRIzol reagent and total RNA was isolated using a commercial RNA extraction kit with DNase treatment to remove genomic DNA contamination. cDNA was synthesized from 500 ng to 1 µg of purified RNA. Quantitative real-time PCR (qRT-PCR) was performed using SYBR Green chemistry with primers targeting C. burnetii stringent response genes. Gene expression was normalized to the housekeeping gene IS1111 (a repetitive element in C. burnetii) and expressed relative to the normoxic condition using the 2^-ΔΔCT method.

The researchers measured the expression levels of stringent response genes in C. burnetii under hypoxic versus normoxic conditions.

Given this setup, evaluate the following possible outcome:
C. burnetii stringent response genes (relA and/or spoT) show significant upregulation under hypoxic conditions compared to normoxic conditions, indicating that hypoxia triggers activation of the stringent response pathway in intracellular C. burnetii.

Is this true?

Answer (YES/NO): NO